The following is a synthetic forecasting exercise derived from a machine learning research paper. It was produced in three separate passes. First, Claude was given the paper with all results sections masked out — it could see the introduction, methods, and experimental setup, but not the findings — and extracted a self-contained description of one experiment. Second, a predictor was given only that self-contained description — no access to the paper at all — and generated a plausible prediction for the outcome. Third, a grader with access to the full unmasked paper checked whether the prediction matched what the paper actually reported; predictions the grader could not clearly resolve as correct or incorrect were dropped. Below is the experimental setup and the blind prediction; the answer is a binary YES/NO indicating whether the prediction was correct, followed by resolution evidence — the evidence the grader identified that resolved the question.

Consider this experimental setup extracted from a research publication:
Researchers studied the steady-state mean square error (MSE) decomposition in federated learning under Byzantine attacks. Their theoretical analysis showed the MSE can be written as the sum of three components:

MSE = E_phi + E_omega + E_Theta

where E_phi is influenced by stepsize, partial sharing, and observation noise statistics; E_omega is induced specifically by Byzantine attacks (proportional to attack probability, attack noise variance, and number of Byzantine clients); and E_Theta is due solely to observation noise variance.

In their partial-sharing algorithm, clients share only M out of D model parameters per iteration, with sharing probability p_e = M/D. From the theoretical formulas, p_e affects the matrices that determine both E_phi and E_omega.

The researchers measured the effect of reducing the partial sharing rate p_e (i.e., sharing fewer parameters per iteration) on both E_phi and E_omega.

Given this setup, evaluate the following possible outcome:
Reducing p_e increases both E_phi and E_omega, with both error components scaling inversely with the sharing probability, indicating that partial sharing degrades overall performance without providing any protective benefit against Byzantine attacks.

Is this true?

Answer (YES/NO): NO